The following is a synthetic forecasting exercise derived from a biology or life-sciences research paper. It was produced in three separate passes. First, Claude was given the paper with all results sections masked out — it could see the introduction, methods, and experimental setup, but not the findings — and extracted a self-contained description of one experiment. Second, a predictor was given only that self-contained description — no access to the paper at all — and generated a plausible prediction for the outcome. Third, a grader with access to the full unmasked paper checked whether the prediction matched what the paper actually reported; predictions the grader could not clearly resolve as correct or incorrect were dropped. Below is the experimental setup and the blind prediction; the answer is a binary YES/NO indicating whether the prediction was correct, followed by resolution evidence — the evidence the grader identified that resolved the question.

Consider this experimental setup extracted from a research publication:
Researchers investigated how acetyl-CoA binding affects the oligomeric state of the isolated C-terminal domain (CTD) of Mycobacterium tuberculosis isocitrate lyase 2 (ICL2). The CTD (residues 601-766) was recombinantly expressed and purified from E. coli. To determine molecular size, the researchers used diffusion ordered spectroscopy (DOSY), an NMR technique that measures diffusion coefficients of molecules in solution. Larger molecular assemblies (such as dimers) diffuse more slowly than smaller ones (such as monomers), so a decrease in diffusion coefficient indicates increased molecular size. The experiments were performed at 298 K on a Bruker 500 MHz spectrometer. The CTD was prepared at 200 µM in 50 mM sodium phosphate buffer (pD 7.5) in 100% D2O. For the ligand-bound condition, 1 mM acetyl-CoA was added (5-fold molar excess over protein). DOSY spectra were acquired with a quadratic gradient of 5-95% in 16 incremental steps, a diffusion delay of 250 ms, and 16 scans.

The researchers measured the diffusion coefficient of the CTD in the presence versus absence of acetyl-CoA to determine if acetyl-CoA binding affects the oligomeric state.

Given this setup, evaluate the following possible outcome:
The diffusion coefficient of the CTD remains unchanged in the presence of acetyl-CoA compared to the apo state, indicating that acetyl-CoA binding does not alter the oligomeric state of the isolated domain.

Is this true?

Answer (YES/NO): NO